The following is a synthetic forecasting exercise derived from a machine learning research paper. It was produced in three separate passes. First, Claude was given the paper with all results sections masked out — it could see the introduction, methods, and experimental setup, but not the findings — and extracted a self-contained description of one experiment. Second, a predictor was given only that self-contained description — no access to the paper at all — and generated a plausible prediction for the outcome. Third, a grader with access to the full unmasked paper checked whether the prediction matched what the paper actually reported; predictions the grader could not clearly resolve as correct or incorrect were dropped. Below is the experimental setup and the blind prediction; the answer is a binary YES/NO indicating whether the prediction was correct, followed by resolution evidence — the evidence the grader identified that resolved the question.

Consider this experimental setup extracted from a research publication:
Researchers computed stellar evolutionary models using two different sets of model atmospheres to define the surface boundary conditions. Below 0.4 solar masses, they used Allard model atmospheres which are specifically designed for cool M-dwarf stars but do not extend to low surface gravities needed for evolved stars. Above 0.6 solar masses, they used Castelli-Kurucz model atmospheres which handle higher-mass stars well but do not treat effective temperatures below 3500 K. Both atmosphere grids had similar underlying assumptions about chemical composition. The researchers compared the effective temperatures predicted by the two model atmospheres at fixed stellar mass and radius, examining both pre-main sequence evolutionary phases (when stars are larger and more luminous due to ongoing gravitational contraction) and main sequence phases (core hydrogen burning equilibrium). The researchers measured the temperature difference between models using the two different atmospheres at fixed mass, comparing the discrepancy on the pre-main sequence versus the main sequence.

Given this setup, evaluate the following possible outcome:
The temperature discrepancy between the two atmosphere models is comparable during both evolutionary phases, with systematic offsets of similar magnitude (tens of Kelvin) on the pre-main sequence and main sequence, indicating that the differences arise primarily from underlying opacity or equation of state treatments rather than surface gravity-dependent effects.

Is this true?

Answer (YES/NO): NO